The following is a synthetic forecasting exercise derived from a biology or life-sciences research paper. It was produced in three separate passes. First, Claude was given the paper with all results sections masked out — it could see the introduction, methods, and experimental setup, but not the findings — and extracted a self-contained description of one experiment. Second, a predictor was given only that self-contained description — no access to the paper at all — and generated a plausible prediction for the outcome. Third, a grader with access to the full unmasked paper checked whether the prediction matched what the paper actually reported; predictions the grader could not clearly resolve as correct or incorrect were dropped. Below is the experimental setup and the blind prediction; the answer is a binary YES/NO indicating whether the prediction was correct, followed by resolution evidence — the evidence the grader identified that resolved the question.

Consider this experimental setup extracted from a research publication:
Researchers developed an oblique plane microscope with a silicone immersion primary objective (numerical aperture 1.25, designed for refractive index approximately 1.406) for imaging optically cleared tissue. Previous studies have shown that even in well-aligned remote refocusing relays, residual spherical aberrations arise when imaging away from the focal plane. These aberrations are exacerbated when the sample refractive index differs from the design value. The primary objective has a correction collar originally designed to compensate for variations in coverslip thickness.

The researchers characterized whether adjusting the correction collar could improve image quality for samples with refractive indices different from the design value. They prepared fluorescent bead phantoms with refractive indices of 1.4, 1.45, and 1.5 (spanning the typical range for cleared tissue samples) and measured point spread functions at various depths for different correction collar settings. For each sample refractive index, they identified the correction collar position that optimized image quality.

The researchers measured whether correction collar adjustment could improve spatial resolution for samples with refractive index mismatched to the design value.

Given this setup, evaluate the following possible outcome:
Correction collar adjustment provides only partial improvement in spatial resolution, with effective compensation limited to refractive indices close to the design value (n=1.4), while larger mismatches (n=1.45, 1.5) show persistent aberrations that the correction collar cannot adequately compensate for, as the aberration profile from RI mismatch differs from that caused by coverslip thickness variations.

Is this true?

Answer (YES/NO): NO